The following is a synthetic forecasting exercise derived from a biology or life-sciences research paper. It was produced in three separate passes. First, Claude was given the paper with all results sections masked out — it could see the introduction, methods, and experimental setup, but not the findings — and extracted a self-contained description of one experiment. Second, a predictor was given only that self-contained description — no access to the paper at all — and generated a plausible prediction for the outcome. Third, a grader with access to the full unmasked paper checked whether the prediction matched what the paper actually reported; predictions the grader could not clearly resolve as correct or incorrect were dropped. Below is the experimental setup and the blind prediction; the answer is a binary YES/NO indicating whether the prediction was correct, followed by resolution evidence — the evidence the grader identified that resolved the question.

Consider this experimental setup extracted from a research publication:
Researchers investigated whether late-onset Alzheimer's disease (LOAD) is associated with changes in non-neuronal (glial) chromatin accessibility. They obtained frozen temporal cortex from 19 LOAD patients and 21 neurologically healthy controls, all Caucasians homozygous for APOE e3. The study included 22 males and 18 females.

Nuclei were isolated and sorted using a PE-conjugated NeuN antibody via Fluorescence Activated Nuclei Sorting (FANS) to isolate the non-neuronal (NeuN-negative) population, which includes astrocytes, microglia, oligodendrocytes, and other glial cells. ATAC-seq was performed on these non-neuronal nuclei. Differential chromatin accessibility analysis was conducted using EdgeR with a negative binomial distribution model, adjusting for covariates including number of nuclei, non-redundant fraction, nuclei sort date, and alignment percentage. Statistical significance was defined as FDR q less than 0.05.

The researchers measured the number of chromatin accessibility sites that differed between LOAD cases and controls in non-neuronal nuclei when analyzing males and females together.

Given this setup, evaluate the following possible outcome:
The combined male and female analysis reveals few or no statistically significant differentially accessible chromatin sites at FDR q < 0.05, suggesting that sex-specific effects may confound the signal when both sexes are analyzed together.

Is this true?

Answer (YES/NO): YES